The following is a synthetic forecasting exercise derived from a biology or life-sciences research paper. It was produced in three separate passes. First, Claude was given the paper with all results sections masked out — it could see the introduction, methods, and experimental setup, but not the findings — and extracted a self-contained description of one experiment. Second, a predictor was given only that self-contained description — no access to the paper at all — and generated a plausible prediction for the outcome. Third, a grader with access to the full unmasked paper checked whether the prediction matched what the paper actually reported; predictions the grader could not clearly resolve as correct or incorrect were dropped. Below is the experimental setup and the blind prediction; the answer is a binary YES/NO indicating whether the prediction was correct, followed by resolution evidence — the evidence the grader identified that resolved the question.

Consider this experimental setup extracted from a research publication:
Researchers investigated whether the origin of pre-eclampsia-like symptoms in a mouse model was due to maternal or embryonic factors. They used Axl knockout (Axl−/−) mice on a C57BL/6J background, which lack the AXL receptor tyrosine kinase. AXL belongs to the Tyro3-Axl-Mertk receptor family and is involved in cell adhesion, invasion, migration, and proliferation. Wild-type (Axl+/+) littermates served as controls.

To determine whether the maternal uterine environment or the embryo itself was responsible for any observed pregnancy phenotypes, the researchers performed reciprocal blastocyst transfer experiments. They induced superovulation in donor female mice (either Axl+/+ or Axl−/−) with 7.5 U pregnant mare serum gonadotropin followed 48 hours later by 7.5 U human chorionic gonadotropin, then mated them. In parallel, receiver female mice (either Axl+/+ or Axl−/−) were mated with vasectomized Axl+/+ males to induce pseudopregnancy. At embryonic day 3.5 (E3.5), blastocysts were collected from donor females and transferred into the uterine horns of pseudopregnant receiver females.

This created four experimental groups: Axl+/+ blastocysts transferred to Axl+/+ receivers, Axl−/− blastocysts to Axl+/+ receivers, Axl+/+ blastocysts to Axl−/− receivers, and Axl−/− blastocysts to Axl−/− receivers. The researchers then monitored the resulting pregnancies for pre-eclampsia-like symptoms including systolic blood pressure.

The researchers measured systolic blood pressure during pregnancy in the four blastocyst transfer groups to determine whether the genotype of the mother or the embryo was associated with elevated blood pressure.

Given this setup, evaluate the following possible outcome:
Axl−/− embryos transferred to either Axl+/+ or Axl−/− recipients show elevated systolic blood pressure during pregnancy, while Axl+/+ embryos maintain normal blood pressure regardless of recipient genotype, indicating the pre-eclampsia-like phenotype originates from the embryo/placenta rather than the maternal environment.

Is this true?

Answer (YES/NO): NO